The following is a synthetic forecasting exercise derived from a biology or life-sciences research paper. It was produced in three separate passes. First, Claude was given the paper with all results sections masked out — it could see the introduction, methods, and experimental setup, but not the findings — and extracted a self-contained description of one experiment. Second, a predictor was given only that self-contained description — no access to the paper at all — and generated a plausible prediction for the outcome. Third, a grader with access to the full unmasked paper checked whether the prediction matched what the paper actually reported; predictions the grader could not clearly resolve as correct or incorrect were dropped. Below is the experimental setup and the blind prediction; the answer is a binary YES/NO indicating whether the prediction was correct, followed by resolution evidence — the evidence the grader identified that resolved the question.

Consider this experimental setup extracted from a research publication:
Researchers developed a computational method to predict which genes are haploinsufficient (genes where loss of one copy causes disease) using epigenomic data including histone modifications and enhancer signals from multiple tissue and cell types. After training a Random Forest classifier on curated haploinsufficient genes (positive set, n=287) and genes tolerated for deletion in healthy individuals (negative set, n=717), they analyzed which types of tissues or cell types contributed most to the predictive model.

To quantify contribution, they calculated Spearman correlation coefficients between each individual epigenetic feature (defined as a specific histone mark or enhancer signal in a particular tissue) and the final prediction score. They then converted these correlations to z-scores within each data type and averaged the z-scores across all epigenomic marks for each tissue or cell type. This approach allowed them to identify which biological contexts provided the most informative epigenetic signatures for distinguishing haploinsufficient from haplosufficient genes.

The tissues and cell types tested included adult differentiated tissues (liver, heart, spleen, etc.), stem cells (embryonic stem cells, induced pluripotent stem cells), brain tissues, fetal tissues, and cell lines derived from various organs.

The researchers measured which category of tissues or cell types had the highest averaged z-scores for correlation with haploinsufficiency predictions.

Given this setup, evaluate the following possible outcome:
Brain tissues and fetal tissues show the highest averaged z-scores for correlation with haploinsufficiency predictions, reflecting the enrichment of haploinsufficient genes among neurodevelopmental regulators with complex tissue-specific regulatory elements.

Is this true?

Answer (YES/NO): NO